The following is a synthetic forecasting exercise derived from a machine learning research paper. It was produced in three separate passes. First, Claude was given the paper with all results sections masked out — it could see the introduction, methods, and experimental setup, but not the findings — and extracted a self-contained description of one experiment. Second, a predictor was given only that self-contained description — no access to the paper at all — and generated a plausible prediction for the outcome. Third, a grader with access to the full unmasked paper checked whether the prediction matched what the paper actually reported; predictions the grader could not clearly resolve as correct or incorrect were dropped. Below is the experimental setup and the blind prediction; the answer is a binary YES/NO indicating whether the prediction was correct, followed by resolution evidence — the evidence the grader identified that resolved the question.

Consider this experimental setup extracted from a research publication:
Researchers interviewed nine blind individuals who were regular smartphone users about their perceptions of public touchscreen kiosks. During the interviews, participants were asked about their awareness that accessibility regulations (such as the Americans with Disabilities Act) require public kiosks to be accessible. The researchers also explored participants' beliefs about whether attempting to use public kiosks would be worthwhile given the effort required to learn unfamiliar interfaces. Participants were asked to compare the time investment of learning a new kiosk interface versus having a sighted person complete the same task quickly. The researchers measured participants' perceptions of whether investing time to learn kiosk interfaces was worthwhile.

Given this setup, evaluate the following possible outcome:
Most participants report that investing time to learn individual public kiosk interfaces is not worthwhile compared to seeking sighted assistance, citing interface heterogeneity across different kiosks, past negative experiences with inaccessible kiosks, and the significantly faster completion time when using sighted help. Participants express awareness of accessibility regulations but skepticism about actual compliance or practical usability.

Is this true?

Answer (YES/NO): YES